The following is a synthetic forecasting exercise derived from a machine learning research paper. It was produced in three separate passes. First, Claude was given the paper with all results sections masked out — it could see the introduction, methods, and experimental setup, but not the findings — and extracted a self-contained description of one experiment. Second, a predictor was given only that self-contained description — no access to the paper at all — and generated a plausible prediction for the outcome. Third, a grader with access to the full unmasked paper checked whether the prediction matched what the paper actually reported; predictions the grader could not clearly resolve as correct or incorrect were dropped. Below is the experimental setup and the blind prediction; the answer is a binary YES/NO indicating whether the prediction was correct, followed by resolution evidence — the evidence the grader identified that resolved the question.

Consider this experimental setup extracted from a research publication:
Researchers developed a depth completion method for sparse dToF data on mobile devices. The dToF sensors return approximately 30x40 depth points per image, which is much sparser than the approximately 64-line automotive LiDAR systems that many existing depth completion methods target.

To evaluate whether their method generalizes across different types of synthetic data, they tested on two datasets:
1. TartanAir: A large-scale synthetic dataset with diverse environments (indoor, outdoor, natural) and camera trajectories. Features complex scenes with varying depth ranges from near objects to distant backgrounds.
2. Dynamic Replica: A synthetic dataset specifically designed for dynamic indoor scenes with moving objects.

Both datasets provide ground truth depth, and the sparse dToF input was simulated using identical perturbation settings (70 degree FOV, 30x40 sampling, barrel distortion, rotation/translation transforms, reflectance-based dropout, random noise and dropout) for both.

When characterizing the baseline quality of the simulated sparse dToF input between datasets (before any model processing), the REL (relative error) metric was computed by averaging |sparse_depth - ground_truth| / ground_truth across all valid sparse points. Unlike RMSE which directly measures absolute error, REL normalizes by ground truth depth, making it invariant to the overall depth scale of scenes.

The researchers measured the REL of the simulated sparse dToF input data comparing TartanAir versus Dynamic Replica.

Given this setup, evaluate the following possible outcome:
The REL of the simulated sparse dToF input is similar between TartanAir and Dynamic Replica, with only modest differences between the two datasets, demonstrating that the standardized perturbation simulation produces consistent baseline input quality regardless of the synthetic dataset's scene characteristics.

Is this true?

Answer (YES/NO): YES